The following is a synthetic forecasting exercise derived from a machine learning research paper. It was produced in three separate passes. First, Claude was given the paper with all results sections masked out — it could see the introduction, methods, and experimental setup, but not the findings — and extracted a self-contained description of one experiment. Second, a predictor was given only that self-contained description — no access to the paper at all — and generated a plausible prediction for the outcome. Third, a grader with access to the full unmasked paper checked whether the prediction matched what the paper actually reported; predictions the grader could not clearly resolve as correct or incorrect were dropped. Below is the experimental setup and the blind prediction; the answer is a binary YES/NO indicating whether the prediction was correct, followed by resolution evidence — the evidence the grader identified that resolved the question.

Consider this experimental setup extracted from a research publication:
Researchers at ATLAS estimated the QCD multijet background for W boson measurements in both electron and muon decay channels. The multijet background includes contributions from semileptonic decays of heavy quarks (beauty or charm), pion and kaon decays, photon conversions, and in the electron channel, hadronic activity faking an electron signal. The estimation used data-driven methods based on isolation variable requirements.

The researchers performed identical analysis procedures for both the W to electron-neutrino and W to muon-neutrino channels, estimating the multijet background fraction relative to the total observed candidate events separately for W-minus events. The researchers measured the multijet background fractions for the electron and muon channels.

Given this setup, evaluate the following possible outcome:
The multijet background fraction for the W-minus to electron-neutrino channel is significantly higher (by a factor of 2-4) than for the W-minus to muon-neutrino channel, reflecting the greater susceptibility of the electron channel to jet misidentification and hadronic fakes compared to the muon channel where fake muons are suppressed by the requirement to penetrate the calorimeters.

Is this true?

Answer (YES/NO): YES